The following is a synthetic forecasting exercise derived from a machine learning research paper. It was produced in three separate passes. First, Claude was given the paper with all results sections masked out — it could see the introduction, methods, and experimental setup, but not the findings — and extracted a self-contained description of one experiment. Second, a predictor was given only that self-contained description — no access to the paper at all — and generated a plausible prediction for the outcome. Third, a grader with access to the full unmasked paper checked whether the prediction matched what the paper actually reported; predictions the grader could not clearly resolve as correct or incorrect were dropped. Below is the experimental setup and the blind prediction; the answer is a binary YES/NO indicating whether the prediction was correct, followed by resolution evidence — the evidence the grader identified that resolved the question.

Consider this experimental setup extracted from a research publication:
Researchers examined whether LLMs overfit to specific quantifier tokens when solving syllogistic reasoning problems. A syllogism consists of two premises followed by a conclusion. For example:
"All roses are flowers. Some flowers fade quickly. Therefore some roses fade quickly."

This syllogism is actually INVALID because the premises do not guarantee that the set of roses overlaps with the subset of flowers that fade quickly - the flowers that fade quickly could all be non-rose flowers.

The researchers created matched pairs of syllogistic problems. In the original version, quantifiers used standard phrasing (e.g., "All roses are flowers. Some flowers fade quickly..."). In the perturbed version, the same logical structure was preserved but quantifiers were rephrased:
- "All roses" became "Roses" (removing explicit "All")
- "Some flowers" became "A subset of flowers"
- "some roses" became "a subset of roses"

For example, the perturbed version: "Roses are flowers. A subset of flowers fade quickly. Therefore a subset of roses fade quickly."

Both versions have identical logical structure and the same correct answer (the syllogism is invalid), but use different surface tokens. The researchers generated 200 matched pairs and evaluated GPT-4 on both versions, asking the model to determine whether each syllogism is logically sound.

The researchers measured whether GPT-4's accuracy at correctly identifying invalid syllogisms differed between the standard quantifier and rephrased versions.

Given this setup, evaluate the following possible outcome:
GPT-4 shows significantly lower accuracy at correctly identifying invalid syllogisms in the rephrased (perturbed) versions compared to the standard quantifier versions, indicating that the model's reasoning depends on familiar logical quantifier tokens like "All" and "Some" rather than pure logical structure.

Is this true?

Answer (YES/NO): YES